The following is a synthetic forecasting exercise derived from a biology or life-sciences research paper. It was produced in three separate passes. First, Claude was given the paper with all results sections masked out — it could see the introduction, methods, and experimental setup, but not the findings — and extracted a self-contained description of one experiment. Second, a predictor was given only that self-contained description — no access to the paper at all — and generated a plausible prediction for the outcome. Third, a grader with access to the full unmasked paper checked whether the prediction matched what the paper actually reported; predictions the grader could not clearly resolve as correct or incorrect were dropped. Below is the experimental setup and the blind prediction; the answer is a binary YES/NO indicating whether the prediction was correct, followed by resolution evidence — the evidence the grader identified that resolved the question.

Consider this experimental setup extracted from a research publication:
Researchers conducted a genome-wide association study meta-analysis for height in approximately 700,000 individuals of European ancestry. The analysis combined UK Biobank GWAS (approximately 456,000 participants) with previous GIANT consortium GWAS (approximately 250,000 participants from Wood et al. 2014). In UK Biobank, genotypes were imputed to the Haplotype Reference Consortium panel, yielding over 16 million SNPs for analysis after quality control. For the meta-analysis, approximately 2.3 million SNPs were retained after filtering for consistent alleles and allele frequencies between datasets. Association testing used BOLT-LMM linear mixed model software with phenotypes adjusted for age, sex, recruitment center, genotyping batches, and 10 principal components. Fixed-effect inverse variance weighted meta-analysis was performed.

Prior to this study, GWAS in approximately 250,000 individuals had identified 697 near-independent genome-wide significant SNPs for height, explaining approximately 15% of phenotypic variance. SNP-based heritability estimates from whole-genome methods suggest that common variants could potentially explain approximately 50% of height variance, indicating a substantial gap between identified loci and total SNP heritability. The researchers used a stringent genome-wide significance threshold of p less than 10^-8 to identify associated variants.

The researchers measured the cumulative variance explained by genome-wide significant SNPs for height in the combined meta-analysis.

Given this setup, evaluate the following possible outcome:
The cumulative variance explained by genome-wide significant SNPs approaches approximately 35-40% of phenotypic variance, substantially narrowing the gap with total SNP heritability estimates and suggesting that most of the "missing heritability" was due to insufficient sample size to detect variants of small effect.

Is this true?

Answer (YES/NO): NO